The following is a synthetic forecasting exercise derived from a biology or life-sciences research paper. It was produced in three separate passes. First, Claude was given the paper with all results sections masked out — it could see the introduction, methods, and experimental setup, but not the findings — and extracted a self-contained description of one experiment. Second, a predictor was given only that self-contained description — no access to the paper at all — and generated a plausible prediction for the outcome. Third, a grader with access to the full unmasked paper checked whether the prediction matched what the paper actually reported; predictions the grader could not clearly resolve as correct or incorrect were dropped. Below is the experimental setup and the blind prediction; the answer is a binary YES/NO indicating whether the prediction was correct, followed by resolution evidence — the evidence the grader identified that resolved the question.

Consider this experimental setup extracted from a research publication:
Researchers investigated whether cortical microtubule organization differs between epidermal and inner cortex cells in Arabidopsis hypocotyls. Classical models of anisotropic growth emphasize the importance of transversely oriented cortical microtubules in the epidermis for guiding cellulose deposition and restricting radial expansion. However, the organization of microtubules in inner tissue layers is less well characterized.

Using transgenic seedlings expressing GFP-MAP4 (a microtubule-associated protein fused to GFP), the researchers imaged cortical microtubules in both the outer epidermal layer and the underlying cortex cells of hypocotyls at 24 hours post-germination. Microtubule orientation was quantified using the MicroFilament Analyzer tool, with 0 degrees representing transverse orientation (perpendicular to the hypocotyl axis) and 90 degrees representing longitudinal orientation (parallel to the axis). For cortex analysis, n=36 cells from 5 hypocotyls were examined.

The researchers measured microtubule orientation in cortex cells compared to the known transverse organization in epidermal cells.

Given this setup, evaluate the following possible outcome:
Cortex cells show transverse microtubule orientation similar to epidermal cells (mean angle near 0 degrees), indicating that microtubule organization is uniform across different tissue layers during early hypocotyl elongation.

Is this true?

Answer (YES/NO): NO